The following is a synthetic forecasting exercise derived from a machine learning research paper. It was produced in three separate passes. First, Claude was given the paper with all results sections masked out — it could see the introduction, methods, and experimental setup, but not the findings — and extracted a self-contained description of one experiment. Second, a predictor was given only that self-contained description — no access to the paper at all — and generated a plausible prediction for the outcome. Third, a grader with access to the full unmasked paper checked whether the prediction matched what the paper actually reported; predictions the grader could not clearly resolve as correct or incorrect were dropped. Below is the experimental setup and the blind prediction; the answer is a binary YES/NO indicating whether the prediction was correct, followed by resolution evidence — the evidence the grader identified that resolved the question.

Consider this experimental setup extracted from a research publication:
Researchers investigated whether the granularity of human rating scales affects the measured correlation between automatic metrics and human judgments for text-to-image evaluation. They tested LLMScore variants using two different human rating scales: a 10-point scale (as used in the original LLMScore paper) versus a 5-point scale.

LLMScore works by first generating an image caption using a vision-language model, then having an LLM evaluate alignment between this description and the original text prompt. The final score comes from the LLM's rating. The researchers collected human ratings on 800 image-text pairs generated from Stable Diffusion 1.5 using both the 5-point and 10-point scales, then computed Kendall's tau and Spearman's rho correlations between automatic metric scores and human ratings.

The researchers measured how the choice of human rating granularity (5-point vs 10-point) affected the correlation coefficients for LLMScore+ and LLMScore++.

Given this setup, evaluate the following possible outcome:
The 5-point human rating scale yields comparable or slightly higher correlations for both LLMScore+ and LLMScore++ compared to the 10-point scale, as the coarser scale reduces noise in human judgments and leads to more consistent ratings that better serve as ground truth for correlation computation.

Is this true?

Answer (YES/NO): YES